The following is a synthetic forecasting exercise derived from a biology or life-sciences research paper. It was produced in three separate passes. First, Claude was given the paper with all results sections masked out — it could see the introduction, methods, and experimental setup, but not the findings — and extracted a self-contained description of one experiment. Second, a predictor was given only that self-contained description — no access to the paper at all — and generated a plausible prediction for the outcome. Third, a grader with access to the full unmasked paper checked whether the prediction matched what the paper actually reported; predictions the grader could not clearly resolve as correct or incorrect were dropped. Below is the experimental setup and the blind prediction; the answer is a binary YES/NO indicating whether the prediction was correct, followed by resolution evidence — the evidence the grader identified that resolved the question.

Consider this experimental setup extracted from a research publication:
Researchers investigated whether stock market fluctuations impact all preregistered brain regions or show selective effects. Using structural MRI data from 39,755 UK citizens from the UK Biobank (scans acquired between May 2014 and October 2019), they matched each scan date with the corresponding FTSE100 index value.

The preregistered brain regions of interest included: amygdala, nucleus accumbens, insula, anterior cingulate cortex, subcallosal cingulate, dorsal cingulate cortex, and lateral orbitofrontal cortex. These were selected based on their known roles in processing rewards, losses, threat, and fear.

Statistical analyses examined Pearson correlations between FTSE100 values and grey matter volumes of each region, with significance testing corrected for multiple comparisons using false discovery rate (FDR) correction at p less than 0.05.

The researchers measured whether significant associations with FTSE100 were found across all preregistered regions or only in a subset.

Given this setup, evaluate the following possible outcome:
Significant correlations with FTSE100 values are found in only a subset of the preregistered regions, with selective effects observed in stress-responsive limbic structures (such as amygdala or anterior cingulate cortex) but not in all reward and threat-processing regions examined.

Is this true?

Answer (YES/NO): NO